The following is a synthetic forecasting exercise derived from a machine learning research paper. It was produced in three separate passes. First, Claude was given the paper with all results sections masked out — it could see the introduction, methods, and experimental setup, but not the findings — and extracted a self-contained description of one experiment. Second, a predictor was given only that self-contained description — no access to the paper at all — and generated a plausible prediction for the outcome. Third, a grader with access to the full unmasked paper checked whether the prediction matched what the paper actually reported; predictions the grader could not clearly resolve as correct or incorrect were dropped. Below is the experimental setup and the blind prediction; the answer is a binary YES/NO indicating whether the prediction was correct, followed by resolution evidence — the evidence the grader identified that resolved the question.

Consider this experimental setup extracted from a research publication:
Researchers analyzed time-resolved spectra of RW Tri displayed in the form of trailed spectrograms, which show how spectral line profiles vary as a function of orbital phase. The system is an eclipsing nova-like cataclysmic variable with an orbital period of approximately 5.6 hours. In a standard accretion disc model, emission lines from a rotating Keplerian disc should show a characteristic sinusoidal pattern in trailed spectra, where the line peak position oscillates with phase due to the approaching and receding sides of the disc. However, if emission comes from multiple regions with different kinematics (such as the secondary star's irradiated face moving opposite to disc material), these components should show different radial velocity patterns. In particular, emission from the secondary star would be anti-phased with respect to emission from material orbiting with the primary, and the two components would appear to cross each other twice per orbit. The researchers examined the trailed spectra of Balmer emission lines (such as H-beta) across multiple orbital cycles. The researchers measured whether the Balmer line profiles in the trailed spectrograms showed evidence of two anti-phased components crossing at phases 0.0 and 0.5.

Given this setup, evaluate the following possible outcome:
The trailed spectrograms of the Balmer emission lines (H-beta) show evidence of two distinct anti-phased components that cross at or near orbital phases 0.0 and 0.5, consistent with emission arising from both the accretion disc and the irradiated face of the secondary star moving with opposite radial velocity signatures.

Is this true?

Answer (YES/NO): NO